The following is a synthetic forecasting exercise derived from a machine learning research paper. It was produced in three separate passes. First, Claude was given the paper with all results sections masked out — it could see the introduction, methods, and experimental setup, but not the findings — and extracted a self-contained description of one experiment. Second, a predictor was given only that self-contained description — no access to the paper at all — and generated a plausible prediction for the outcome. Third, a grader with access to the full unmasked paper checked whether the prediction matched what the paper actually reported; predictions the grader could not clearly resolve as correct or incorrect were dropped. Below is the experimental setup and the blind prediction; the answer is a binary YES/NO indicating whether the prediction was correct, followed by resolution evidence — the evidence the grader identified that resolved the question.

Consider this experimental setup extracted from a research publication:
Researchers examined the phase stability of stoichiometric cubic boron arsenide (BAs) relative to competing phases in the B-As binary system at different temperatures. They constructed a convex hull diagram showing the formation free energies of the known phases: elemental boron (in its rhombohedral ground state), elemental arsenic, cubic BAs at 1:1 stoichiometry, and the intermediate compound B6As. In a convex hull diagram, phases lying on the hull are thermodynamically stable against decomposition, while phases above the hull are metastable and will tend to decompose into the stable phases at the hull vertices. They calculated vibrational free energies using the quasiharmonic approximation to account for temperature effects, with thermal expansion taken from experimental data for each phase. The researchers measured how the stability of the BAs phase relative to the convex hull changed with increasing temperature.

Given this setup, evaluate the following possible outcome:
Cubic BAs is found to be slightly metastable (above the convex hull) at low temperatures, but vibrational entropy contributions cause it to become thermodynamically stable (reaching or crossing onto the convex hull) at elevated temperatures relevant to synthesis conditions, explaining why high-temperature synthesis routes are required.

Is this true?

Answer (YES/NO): NO